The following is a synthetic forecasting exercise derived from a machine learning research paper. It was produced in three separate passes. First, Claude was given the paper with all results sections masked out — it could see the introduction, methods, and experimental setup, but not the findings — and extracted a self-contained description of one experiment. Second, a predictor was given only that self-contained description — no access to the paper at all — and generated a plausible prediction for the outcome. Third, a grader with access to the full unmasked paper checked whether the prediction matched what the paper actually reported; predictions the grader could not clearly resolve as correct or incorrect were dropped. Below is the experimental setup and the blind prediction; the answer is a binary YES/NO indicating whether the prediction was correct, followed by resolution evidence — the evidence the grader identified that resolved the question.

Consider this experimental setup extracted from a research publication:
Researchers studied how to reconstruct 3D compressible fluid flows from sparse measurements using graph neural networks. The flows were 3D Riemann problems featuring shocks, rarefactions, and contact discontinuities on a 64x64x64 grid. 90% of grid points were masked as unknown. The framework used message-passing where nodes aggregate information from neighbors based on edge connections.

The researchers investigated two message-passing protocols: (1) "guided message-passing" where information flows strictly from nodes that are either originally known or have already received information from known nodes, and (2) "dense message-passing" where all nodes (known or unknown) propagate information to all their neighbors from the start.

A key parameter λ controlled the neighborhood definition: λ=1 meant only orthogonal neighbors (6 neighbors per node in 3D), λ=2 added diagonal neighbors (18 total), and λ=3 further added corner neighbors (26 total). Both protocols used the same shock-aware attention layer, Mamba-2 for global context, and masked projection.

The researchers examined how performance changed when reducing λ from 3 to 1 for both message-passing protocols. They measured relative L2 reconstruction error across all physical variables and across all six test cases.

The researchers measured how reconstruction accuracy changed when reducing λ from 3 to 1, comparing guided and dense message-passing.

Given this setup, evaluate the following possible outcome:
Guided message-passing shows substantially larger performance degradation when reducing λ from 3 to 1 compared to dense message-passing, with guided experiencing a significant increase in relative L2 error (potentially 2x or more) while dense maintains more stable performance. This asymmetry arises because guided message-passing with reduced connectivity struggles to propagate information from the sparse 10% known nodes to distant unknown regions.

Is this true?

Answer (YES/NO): NO